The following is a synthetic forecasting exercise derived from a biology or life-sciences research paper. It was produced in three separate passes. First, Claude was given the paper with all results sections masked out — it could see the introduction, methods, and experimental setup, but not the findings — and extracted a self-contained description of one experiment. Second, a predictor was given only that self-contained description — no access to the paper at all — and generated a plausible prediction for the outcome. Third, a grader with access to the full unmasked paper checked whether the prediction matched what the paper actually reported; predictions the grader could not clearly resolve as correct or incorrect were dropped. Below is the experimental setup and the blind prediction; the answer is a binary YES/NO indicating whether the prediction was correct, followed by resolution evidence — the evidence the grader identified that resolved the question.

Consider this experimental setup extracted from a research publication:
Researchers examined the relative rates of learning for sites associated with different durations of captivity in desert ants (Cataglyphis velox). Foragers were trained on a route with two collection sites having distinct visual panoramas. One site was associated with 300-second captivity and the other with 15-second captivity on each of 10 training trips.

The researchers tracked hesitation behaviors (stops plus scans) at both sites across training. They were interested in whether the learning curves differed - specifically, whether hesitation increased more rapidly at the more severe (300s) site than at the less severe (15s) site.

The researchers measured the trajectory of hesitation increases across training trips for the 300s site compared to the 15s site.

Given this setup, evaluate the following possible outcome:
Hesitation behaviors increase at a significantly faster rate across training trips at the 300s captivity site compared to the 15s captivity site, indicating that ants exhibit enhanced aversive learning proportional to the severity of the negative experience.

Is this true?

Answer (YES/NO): YES